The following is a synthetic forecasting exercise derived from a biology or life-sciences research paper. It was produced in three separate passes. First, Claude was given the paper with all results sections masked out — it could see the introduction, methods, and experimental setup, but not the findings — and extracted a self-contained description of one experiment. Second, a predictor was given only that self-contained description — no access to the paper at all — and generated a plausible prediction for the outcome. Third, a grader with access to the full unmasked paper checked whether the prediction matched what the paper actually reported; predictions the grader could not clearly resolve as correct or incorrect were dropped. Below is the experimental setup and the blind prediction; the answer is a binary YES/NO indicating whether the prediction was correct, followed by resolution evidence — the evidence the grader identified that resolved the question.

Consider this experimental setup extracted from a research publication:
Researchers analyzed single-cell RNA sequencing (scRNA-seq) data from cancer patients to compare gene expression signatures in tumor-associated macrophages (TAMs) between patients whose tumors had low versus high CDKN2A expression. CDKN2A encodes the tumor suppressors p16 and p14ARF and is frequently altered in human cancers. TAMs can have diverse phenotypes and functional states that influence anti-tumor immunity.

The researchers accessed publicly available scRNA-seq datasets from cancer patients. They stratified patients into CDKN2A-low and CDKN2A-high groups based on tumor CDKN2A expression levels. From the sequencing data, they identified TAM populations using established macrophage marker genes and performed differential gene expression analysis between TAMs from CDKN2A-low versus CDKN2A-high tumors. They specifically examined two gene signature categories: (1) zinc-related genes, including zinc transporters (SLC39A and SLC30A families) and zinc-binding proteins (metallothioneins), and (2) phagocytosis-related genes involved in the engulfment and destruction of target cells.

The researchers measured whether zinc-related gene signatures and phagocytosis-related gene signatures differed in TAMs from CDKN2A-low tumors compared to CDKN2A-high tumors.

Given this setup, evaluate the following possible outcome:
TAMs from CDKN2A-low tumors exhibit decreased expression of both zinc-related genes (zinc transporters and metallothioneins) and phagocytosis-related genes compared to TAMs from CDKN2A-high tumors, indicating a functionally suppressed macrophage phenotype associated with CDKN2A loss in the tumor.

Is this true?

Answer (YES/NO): YES